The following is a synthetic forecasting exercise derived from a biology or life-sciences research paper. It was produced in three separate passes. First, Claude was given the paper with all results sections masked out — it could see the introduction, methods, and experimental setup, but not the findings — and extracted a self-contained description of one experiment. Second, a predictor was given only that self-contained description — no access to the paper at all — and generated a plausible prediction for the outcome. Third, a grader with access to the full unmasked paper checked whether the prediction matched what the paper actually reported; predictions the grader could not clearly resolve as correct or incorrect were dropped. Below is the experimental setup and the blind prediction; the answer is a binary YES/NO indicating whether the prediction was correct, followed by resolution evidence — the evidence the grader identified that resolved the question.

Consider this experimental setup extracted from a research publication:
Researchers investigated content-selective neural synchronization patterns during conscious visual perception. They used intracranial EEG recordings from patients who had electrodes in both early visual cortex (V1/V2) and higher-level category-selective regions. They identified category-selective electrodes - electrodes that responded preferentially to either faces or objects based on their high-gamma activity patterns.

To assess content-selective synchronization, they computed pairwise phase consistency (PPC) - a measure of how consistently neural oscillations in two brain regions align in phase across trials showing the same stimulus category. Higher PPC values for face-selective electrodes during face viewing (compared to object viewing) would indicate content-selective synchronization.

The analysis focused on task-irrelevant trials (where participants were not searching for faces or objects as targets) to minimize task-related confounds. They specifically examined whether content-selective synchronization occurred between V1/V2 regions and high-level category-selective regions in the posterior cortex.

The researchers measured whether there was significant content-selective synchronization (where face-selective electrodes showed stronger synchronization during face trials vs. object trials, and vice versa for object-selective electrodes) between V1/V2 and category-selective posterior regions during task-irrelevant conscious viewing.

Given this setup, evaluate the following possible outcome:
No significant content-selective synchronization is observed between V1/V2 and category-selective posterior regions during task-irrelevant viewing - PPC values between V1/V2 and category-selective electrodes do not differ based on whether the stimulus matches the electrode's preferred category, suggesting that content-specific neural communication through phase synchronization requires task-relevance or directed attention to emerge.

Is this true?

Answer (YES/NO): NO